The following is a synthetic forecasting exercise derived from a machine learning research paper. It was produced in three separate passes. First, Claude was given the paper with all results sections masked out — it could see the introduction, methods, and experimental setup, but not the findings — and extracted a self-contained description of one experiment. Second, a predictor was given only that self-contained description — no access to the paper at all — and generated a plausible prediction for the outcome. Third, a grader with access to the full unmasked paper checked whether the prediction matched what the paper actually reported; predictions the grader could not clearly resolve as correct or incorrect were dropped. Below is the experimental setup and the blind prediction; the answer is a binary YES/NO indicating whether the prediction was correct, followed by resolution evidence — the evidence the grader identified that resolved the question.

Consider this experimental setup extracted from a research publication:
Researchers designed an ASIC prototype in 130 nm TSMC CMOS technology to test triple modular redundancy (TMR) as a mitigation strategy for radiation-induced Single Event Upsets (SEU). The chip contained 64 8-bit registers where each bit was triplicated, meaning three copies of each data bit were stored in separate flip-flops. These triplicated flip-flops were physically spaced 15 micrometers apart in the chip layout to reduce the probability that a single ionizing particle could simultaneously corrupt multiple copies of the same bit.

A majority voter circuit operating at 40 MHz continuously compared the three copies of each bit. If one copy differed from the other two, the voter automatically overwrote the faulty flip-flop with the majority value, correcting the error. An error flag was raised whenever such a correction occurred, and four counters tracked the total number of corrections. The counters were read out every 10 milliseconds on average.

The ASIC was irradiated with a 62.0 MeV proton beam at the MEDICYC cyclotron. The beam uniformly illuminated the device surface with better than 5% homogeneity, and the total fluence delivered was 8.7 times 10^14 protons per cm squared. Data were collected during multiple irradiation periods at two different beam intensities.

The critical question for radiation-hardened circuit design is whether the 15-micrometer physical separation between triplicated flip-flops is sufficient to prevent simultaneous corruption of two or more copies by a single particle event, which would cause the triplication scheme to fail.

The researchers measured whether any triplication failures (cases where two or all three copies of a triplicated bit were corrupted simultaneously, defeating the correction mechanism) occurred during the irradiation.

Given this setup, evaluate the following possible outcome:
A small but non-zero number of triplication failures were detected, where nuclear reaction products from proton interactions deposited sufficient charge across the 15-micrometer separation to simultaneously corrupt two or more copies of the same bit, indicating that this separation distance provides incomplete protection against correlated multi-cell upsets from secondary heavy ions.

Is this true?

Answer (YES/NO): NO